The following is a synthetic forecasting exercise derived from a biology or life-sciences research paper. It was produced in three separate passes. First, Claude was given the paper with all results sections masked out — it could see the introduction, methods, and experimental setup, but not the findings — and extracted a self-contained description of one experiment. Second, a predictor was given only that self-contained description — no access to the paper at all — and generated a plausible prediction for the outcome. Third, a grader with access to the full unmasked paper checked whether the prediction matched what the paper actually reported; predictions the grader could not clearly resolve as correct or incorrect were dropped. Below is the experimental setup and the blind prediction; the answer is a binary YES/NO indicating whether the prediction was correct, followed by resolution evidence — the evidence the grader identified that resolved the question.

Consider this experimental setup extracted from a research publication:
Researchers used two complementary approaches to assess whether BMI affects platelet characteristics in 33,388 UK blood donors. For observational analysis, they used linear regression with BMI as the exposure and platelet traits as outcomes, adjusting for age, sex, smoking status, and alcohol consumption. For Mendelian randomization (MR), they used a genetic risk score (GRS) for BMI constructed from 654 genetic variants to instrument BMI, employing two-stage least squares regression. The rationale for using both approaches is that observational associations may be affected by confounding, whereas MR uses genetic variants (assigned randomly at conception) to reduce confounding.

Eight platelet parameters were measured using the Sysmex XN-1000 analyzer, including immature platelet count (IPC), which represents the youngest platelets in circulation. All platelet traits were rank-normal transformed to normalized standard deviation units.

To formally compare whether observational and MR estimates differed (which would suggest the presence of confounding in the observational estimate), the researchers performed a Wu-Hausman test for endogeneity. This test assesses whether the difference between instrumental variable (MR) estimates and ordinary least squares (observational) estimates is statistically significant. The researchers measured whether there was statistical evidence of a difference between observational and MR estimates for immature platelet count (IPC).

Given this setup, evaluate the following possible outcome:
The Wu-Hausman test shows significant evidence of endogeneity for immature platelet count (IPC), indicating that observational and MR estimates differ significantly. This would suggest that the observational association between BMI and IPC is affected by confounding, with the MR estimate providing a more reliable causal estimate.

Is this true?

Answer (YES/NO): NO